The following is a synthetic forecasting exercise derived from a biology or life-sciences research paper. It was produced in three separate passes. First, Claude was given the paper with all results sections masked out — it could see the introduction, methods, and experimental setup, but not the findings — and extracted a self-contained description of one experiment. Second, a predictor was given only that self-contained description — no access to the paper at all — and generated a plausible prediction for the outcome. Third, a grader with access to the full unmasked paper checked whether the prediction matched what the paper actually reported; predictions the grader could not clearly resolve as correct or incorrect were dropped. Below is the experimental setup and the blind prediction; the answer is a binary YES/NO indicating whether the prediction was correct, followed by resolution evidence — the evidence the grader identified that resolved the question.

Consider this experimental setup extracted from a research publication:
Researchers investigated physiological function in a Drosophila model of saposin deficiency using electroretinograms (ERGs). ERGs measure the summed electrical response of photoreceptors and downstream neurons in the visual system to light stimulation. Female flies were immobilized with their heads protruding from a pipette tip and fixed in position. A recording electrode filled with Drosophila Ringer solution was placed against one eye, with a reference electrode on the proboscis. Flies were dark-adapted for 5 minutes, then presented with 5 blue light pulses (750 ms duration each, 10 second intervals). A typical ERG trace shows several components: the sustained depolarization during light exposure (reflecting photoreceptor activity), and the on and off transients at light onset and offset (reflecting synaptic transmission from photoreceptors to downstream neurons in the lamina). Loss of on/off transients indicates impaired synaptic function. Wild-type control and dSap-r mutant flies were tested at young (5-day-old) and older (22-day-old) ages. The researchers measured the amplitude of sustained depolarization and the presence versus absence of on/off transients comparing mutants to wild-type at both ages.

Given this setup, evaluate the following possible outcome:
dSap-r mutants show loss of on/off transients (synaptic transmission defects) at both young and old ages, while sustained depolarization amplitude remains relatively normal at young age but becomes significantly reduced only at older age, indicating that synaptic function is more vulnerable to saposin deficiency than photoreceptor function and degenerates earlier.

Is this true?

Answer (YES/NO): NO